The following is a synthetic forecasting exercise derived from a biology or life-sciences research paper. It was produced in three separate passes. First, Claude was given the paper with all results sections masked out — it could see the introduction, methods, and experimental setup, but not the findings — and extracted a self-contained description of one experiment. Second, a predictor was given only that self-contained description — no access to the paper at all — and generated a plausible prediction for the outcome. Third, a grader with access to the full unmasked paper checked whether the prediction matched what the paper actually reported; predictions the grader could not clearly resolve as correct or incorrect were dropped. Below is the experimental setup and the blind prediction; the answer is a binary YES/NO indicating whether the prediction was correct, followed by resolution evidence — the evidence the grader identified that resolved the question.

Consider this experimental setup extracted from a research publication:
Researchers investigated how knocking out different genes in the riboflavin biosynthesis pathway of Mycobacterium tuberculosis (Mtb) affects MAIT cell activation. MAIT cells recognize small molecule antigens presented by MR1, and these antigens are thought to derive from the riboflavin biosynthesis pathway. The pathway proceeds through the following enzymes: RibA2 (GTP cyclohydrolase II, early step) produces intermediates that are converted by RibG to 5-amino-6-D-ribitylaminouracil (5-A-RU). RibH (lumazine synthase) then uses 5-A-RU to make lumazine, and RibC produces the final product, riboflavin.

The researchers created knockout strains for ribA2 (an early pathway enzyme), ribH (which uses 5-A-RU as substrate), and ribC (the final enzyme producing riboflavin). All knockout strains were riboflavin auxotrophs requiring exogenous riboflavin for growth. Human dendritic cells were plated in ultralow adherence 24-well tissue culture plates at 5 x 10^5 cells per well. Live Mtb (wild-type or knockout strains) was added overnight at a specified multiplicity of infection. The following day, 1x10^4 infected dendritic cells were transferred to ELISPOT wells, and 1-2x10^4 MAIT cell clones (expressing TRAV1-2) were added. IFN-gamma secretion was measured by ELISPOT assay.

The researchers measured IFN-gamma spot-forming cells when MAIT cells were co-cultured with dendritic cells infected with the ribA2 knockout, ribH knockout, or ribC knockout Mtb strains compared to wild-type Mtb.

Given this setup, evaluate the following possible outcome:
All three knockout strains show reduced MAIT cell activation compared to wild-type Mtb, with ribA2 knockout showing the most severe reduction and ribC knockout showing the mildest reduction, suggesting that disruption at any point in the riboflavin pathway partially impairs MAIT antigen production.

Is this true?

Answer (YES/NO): NO